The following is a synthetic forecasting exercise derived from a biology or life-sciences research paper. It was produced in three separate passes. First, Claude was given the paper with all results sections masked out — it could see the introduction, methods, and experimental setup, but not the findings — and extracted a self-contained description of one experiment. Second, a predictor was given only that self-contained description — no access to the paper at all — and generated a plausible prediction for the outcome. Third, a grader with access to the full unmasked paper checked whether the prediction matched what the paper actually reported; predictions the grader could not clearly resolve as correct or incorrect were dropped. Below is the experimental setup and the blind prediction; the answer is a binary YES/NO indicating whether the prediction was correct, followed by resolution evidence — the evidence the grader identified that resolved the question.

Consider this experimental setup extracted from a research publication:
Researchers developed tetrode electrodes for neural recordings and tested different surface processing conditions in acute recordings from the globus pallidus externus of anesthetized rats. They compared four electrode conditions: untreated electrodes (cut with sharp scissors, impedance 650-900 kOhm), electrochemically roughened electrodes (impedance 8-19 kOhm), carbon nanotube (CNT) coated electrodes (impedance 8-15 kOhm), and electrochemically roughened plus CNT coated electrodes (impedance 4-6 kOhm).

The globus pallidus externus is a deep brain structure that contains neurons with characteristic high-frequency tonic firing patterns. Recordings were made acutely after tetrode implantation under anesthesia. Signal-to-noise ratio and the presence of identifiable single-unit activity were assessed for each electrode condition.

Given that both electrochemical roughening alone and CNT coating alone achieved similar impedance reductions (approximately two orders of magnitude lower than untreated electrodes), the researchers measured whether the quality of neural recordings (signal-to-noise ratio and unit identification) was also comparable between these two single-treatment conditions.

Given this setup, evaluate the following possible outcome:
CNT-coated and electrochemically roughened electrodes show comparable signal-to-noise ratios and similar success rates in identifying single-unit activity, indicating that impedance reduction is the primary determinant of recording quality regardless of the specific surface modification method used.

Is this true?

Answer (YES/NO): NO